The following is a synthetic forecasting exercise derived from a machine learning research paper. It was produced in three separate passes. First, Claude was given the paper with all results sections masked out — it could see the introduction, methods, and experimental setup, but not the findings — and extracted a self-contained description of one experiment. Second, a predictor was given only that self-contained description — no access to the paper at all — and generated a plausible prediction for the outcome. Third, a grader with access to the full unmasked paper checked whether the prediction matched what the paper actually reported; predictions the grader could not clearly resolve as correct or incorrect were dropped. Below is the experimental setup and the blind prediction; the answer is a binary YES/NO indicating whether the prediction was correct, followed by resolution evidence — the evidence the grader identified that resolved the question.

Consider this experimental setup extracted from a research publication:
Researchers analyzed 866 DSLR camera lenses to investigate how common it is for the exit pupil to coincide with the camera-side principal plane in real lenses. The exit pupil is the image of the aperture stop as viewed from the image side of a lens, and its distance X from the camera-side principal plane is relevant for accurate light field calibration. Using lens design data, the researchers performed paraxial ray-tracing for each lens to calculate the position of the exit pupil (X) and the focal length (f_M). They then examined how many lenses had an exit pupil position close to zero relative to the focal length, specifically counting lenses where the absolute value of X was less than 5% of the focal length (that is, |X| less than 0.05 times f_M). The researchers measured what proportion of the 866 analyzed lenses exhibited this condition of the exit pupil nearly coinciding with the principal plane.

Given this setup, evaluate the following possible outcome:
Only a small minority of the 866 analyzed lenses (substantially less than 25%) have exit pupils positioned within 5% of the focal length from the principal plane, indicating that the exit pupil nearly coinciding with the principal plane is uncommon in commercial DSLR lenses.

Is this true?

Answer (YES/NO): YES